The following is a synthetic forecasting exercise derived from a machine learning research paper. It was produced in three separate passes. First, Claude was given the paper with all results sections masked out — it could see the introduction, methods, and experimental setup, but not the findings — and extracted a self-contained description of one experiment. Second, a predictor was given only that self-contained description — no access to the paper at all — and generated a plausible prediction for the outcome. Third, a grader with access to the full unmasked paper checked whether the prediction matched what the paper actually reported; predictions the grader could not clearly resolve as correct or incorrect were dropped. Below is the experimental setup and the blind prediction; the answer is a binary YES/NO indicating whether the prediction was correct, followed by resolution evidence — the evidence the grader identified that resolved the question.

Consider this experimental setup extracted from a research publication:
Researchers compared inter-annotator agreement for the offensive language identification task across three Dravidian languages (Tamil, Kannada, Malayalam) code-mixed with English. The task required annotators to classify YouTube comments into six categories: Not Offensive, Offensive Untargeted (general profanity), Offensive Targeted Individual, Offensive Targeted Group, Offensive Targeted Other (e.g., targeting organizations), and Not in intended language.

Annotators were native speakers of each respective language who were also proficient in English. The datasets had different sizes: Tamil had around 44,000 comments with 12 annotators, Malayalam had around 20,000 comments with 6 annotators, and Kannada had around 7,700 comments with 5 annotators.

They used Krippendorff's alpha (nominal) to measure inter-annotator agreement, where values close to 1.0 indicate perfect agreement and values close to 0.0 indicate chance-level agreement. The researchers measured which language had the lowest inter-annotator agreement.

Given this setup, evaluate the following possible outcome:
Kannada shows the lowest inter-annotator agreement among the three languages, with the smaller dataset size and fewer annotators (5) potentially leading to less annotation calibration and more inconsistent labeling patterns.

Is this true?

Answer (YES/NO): NO